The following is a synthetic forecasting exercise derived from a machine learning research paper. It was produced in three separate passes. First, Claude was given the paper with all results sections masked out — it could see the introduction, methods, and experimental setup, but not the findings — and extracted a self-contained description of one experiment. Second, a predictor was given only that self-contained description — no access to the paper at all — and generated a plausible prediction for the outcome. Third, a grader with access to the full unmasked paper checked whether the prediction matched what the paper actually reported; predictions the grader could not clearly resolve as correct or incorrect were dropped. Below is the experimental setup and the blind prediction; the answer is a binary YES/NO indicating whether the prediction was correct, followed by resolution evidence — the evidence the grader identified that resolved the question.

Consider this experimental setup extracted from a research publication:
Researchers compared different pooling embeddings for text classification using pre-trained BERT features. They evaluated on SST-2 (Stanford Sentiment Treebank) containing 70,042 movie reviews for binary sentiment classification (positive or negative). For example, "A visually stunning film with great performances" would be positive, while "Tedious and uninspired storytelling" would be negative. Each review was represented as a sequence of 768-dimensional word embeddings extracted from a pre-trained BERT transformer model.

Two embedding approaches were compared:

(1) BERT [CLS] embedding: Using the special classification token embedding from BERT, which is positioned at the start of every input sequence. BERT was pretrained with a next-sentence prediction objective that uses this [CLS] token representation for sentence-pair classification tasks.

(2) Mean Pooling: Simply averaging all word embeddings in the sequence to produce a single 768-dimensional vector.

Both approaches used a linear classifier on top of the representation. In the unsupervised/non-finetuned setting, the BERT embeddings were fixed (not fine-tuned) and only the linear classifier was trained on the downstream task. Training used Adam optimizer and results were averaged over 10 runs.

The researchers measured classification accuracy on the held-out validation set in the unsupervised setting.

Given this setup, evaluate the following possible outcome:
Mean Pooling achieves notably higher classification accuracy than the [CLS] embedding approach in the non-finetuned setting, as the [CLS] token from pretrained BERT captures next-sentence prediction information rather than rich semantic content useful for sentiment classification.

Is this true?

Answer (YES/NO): NO